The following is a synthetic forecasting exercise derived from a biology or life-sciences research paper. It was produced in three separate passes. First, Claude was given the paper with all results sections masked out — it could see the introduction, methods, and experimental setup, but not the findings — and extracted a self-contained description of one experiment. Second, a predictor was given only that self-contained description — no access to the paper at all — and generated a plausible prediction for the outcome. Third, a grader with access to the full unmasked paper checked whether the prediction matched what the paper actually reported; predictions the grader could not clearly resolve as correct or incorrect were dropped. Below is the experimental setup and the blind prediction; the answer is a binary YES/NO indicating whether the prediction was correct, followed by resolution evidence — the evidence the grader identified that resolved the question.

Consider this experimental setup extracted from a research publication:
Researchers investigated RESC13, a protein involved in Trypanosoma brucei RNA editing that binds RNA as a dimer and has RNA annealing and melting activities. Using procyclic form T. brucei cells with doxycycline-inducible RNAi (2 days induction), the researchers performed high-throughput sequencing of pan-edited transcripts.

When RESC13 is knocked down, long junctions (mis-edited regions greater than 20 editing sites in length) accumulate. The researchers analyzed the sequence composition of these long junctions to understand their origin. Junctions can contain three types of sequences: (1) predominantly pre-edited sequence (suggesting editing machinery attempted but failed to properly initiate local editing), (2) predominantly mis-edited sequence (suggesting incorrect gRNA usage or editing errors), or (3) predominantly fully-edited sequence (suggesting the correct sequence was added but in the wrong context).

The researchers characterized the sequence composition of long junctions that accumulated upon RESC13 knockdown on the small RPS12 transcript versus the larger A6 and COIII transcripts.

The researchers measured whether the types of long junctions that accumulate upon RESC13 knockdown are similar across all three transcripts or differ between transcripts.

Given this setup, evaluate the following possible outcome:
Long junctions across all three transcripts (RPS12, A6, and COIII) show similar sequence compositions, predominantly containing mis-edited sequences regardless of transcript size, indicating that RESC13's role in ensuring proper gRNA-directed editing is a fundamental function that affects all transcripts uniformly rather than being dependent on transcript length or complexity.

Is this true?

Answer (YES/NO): NO